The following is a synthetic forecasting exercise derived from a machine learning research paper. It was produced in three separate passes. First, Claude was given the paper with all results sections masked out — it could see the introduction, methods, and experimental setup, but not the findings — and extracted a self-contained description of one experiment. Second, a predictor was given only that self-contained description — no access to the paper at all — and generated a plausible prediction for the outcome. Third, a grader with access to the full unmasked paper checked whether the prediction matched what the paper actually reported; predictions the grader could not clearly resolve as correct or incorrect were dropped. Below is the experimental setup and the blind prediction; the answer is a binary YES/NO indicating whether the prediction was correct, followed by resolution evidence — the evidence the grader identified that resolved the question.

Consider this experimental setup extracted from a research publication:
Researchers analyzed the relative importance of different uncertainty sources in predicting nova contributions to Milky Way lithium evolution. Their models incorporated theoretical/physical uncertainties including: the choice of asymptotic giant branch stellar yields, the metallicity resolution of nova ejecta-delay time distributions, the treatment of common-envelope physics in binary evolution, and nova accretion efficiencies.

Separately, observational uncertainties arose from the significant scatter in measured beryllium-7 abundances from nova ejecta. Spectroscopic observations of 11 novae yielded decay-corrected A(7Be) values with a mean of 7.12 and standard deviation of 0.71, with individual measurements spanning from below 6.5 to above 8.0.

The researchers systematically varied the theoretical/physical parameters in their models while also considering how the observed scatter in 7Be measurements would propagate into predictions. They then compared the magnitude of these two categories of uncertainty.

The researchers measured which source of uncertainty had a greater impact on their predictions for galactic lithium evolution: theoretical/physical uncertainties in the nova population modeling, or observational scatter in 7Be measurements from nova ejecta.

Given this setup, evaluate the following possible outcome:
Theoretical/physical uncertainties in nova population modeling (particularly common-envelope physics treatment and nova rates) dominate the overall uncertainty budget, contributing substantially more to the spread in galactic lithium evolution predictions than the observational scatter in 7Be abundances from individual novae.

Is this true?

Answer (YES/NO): NO